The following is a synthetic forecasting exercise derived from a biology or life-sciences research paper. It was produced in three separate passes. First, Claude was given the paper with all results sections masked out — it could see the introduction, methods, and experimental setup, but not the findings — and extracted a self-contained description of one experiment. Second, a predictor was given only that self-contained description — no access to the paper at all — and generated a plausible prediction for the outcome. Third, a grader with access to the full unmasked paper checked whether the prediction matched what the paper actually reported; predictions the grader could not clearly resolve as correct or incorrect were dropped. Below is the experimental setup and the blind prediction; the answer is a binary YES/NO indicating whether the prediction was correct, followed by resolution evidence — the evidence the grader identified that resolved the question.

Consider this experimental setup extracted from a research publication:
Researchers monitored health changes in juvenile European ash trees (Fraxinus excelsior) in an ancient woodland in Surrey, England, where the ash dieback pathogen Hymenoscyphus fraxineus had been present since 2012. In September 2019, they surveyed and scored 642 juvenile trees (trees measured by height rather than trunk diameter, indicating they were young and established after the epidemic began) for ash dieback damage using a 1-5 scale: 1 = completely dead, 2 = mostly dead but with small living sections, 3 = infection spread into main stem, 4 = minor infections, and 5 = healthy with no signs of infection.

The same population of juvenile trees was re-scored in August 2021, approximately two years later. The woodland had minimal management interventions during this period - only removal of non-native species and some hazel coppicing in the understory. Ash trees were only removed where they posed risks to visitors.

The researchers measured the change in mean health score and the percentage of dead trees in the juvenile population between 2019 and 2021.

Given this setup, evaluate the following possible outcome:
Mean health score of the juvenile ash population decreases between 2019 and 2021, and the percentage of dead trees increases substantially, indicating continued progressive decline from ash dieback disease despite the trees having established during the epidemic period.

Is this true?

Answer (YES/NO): YES